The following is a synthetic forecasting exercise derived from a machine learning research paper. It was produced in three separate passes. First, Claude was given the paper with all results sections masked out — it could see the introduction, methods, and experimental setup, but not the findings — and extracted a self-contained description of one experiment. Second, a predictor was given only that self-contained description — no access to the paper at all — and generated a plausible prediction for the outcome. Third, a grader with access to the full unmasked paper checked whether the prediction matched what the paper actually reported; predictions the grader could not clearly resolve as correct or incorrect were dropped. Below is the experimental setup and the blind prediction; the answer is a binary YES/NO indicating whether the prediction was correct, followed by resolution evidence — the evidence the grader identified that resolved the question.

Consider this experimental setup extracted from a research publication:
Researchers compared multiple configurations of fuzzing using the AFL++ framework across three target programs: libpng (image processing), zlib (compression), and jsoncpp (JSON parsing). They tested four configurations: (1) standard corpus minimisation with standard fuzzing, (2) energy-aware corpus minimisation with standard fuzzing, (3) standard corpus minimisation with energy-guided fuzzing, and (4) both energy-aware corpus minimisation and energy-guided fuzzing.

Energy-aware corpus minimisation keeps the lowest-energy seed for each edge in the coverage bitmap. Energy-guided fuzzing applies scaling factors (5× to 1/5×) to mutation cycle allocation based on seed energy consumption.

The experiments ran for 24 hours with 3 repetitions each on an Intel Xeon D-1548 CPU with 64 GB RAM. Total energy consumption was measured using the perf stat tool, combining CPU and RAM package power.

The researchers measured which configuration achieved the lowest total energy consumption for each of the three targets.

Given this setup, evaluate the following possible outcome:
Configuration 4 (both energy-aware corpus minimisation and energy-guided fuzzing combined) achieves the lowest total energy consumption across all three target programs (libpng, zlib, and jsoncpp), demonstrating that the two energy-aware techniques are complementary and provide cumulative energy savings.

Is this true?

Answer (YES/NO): NO